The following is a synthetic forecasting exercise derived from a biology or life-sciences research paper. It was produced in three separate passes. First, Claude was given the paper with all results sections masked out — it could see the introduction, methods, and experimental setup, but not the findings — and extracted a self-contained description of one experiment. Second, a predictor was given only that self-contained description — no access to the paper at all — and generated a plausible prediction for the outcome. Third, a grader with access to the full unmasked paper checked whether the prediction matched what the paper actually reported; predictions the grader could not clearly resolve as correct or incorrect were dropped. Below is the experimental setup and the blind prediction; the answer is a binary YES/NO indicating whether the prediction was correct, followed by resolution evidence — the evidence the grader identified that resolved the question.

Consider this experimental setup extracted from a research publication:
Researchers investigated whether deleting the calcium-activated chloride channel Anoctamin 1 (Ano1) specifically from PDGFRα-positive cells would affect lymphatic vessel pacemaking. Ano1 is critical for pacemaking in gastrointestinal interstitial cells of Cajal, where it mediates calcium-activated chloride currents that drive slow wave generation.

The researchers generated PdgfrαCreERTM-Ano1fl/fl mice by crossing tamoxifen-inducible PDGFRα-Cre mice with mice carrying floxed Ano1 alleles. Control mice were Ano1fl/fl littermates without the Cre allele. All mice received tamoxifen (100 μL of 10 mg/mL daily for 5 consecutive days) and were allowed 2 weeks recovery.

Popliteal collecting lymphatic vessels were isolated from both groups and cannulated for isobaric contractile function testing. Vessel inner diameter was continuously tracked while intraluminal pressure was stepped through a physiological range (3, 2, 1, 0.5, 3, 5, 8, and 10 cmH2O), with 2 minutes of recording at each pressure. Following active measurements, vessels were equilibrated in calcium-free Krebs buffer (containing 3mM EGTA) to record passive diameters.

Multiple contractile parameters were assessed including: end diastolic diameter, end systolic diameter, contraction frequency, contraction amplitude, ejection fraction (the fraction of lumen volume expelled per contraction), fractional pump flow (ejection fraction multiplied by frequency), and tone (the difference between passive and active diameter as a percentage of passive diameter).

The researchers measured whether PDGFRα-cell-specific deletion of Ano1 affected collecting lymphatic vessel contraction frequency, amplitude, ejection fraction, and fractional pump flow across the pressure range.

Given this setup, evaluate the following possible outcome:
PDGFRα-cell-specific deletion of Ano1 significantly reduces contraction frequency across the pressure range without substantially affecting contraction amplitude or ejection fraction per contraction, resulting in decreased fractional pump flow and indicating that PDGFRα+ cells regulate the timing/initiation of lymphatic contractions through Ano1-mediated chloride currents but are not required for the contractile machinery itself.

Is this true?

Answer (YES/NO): NO